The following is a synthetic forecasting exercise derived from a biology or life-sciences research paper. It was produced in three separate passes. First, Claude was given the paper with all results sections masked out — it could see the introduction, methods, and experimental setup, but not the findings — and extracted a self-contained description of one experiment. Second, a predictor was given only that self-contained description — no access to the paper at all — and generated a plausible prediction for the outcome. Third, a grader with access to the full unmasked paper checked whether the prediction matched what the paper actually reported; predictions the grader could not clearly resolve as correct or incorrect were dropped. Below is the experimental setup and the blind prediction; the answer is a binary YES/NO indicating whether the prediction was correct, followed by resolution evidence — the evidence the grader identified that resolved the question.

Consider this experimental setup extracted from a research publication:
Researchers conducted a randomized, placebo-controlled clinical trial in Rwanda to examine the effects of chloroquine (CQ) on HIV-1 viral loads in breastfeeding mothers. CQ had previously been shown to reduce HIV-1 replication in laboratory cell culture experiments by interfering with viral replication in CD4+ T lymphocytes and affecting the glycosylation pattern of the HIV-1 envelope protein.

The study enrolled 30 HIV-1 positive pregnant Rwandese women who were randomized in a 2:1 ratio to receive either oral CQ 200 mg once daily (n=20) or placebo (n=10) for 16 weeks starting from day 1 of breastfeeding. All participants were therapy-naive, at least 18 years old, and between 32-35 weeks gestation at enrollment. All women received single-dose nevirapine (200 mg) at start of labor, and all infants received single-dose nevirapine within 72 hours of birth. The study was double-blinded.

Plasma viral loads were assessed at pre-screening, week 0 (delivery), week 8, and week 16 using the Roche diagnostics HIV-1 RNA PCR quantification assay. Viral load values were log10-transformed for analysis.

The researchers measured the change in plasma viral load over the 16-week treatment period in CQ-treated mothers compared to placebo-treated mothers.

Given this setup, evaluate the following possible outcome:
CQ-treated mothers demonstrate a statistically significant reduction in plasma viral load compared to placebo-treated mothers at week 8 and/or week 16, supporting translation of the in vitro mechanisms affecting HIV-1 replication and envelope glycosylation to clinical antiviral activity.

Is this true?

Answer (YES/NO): NO